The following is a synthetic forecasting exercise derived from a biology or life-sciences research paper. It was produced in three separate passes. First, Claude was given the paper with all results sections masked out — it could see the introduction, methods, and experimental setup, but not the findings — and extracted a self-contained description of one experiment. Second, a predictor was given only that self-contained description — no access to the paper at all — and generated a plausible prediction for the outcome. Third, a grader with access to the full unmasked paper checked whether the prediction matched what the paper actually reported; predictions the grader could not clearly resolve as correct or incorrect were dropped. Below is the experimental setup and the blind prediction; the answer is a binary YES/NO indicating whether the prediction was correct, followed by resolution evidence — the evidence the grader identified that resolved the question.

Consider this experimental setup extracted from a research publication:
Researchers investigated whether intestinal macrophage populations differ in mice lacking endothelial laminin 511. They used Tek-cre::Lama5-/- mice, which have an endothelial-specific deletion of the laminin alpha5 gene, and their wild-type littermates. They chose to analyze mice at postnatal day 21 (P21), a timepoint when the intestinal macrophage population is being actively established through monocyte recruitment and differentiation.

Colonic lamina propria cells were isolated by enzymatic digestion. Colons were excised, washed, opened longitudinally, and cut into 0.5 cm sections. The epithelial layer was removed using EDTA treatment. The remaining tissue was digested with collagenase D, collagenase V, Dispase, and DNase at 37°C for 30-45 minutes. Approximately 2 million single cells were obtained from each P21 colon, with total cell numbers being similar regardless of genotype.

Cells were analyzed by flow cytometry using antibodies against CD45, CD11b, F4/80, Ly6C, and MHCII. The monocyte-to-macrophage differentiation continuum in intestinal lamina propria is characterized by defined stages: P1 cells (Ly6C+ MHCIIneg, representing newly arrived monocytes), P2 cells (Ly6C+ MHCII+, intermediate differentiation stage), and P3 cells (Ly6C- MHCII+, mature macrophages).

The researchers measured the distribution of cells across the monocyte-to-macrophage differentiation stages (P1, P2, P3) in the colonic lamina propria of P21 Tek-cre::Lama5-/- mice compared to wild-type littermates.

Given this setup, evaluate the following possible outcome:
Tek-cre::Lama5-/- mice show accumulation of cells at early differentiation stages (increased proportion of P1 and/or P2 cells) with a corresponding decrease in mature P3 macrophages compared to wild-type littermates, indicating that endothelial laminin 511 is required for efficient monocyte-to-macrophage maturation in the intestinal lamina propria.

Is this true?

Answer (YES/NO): YES